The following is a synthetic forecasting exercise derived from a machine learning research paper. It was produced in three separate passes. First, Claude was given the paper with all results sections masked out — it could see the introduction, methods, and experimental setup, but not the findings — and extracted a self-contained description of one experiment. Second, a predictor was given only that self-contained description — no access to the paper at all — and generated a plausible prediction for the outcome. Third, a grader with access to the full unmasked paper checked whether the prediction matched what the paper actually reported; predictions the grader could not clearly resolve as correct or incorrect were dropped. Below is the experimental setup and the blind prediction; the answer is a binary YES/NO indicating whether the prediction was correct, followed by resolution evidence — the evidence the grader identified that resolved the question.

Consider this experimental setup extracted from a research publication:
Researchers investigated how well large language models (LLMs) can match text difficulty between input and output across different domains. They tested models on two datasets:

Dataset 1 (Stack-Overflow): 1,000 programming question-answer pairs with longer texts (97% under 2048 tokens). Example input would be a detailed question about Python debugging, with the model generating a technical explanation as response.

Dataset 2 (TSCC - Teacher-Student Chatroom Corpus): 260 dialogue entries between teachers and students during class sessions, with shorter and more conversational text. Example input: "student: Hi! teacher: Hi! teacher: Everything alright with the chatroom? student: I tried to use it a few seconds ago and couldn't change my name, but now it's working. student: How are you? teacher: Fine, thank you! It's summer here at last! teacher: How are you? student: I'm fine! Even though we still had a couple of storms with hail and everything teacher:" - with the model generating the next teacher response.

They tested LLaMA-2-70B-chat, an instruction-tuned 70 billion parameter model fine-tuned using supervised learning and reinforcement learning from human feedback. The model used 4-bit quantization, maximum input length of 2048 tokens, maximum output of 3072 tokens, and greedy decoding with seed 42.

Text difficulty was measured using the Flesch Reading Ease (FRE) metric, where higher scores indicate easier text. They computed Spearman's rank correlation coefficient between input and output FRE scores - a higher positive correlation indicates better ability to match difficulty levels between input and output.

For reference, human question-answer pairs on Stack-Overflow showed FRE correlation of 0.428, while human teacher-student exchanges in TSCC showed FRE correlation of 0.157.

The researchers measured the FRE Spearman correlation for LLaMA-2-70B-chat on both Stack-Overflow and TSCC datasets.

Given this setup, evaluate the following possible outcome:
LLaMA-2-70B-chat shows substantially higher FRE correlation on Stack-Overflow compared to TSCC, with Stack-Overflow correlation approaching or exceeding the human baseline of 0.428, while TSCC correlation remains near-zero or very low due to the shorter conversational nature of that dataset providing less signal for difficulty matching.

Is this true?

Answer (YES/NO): NO